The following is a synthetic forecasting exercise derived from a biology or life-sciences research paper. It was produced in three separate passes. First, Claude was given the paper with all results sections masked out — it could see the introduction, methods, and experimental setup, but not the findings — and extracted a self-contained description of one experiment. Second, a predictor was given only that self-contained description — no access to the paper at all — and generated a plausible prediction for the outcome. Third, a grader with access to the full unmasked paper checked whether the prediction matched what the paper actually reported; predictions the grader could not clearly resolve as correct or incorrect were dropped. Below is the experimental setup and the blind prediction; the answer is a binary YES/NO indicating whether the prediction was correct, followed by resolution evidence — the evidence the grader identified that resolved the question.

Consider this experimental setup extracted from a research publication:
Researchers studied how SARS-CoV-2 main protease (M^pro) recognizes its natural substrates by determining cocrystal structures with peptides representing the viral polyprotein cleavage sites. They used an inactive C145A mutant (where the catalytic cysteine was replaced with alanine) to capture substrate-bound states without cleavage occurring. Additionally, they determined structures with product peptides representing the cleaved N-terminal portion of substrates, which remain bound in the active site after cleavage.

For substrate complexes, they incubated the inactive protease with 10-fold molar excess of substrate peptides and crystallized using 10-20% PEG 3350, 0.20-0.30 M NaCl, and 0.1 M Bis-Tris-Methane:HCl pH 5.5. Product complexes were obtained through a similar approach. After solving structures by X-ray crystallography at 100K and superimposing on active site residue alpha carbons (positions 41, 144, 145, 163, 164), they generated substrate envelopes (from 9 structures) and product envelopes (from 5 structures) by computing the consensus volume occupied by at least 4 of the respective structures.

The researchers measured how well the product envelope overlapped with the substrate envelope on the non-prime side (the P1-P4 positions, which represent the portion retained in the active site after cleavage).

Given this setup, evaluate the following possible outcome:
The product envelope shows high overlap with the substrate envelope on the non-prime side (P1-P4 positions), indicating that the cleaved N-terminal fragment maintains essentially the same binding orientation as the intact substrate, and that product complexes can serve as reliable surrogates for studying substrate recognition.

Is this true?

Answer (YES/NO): YES